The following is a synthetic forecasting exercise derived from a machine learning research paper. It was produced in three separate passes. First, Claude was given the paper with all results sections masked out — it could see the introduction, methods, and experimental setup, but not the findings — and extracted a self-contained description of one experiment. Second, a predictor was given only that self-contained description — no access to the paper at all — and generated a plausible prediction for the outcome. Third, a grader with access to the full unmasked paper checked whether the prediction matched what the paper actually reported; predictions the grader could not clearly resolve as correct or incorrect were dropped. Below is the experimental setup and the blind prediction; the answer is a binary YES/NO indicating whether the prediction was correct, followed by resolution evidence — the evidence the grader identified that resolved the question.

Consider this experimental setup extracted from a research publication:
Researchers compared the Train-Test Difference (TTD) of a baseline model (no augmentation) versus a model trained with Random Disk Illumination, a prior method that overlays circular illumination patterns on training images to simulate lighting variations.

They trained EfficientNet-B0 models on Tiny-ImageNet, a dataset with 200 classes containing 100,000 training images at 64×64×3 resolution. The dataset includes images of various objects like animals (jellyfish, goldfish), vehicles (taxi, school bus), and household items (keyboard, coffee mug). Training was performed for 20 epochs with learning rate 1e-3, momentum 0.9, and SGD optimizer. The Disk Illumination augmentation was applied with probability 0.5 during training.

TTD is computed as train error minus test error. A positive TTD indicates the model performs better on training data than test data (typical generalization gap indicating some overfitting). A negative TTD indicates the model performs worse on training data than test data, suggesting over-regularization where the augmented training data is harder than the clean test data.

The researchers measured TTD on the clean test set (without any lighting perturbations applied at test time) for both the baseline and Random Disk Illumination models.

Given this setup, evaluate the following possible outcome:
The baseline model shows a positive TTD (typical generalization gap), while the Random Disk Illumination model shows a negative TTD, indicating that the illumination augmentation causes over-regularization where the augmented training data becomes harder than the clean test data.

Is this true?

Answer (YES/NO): YES